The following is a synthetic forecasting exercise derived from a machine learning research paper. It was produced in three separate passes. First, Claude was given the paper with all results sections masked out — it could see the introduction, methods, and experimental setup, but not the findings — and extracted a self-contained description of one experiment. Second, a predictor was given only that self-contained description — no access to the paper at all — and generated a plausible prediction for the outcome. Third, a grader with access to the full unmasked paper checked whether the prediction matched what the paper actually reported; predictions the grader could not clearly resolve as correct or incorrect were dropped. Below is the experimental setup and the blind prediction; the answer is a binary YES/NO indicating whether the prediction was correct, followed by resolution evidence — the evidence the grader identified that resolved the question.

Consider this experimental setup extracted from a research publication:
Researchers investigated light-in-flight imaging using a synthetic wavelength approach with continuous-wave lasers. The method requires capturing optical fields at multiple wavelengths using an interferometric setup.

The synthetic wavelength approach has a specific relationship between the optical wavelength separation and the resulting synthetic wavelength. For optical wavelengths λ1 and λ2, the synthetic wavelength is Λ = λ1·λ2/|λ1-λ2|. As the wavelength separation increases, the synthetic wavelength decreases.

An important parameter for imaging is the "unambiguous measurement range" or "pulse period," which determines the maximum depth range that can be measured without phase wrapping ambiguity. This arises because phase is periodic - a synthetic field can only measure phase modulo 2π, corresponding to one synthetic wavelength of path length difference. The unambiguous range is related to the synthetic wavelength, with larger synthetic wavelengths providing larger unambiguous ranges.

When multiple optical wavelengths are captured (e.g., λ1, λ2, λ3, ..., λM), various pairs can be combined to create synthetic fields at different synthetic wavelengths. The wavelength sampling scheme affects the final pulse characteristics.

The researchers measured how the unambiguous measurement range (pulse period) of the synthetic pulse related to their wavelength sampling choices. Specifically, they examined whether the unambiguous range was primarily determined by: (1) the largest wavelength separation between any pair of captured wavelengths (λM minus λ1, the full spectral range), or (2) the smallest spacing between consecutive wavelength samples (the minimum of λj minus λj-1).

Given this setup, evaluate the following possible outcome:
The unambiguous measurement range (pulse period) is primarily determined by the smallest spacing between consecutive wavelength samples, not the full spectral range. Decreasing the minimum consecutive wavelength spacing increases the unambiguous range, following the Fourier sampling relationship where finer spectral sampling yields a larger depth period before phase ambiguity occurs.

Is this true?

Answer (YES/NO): YES